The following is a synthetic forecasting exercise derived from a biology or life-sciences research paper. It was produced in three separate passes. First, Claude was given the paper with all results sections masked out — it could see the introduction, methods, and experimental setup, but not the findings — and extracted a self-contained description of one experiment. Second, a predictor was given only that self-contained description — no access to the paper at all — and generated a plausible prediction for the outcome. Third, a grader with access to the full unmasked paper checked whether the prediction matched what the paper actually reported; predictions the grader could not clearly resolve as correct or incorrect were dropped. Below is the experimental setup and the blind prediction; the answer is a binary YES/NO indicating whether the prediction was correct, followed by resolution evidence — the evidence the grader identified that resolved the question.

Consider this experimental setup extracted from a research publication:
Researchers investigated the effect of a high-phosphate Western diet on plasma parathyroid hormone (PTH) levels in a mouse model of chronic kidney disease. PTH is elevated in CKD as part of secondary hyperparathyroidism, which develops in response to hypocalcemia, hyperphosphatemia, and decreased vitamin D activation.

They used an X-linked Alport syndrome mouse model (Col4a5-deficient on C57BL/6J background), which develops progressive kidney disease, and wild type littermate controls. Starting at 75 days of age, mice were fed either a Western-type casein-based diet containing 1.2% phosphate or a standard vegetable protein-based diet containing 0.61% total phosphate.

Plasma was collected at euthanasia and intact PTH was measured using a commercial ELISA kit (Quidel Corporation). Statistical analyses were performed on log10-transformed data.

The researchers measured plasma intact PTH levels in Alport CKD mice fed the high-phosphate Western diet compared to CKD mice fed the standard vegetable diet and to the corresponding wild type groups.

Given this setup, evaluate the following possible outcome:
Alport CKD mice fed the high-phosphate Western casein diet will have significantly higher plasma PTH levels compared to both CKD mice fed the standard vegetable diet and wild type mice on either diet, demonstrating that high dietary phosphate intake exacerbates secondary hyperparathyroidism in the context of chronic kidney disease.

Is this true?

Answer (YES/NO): YES